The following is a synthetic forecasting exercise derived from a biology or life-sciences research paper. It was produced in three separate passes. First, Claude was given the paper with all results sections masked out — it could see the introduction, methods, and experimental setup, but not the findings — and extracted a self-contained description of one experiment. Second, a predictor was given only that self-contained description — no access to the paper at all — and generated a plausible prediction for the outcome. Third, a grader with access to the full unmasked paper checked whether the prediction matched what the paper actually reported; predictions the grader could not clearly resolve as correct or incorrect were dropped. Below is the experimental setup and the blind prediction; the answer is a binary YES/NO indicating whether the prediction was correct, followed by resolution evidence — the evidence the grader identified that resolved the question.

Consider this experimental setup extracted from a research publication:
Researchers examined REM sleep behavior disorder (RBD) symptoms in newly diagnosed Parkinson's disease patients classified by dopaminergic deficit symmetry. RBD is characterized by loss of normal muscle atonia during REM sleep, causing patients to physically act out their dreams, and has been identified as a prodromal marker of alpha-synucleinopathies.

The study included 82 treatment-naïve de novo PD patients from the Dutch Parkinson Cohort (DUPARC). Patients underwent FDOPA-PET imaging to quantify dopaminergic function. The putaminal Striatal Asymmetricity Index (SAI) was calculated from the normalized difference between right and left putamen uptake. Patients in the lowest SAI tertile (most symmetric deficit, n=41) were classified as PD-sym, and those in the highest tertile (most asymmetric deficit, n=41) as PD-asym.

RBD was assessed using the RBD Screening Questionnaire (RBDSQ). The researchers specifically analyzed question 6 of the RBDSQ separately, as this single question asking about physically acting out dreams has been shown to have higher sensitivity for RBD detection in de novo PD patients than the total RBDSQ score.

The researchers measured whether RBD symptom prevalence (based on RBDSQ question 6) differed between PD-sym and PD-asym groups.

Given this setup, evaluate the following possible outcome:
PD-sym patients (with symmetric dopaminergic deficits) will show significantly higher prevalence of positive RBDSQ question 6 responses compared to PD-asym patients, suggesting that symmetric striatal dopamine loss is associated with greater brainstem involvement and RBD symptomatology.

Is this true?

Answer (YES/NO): NO